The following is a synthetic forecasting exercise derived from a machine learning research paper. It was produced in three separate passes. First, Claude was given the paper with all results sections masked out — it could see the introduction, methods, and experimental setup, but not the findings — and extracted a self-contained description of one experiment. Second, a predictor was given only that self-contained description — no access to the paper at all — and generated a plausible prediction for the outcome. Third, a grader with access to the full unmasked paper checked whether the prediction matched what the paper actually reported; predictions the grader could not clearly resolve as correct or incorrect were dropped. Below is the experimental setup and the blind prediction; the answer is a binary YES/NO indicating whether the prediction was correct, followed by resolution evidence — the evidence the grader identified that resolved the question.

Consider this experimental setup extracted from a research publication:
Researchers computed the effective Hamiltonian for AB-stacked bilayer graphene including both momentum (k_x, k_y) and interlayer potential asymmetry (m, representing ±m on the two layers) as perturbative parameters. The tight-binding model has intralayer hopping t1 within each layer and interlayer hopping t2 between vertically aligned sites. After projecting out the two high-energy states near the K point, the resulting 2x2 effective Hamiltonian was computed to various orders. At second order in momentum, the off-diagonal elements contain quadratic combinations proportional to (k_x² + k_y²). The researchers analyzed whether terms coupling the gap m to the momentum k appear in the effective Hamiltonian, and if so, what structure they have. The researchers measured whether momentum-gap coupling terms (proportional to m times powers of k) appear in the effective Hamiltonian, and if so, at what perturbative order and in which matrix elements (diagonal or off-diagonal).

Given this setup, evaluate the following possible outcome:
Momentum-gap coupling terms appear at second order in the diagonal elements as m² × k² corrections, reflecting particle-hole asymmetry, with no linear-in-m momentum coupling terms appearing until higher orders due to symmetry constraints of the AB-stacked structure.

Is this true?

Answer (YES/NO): NO